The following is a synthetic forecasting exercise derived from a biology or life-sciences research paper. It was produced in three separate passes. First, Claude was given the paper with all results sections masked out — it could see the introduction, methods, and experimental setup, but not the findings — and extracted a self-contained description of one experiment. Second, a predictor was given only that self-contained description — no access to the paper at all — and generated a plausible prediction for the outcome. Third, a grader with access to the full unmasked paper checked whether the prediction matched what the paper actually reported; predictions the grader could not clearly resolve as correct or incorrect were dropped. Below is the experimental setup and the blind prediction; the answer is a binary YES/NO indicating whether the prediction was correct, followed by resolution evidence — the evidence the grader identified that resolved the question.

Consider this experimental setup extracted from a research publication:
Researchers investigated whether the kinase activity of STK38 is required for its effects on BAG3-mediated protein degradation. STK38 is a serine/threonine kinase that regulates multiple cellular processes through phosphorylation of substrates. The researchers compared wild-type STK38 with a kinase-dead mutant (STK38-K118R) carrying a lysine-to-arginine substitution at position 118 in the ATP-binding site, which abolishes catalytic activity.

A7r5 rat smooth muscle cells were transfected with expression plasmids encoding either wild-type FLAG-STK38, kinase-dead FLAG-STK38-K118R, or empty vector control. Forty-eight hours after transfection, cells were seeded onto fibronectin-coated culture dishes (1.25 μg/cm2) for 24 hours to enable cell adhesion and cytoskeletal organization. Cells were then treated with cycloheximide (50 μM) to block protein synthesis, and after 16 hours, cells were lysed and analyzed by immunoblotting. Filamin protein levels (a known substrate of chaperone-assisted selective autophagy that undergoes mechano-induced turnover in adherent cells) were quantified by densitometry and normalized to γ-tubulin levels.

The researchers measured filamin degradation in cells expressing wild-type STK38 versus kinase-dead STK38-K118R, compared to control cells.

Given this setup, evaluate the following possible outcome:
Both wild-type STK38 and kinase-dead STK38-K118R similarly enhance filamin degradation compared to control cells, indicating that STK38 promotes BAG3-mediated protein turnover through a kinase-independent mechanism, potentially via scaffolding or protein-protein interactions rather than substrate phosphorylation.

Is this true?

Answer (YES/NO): NO